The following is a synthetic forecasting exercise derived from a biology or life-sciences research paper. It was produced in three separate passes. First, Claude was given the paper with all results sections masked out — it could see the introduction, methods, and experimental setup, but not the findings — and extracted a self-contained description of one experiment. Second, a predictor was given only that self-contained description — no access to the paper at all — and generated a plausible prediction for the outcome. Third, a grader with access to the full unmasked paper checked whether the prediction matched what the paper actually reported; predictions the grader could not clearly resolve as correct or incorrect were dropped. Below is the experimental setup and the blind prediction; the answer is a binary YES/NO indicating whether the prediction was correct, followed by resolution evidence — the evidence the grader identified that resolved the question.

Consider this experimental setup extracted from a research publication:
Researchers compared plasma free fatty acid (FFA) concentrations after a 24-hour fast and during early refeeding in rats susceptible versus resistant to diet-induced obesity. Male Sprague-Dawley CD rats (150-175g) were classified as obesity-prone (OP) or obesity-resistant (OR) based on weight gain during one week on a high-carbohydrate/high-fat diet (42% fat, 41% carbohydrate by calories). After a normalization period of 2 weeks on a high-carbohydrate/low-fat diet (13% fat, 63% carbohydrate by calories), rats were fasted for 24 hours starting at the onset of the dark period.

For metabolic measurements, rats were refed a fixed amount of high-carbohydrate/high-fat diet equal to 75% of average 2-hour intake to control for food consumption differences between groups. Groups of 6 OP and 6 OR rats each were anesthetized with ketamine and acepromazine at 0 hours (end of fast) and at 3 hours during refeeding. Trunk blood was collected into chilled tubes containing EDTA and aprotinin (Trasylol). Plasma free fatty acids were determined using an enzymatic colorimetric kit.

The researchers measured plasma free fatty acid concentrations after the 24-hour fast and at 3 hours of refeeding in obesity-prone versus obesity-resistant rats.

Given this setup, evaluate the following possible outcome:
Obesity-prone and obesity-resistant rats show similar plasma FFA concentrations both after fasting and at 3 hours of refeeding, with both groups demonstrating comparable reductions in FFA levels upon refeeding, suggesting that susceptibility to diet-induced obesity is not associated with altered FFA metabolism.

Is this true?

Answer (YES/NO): NO